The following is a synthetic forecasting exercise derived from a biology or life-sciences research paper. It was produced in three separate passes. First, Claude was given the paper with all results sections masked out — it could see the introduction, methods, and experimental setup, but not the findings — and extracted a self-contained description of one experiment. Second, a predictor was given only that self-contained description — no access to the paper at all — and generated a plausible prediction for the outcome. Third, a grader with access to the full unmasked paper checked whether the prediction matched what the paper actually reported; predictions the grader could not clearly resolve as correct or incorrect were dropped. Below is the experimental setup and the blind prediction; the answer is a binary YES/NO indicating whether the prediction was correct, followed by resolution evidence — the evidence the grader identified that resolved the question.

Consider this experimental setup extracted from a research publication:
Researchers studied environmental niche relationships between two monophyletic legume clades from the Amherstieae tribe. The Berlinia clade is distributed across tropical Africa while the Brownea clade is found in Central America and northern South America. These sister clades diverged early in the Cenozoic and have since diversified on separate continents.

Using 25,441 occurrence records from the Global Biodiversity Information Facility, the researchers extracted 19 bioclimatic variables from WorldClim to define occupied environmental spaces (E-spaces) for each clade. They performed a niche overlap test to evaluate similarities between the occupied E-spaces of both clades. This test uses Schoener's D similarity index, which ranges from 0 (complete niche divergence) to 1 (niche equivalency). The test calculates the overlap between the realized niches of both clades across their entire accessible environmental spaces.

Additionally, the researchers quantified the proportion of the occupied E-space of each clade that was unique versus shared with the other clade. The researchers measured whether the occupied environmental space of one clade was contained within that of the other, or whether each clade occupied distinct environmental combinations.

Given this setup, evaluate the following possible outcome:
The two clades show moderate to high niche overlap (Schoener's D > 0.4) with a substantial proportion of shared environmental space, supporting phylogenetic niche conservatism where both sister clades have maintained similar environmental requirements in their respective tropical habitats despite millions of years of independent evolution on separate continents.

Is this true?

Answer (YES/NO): NO